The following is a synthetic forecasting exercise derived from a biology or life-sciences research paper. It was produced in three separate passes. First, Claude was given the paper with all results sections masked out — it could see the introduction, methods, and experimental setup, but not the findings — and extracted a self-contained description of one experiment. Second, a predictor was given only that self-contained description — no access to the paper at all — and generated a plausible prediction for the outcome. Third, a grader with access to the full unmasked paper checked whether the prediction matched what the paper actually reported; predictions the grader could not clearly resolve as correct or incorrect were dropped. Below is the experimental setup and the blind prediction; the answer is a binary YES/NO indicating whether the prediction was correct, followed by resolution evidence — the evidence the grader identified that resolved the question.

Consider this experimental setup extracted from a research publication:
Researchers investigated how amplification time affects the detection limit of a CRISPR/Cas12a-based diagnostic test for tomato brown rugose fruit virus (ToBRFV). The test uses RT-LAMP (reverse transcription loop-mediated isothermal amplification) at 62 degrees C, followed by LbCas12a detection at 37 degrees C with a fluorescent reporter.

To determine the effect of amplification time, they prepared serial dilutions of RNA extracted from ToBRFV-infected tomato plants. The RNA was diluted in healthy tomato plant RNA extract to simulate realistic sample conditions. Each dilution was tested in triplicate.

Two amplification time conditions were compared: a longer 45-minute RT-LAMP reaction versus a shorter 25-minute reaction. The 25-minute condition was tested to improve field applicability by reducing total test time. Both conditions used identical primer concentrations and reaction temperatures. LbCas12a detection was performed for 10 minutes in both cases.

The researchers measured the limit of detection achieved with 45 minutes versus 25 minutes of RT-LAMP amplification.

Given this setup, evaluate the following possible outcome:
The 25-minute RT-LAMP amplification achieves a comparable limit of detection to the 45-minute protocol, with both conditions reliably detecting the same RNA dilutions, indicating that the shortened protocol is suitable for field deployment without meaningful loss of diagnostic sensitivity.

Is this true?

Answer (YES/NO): NO